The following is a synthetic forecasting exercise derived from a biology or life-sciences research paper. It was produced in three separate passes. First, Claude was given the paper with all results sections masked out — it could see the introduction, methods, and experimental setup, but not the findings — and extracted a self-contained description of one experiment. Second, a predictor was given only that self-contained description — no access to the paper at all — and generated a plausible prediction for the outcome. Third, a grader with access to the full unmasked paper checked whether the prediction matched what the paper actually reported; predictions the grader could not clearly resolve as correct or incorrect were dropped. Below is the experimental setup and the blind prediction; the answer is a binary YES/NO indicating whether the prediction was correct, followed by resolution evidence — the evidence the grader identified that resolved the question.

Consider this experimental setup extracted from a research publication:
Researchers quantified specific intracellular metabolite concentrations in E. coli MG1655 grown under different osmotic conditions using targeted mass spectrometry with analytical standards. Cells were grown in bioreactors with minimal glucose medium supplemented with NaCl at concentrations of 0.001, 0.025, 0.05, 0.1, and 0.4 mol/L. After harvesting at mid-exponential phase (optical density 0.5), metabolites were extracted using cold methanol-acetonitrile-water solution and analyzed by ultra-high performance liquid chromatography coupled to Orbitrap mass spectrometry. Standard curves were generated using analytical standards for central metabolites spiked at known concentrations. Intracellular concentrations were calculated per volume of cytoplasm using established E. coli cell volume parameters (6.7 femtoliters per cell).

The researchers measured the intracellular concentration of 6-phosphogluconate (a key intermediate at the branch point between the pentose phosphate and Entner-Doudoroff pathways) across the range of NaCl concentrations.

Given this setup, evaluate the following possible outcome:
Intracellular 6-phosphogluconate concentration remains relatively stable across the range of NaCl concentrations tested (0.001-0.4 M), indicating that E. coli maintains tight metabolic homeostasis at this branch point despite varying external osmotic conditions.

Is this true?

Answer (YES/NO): NO